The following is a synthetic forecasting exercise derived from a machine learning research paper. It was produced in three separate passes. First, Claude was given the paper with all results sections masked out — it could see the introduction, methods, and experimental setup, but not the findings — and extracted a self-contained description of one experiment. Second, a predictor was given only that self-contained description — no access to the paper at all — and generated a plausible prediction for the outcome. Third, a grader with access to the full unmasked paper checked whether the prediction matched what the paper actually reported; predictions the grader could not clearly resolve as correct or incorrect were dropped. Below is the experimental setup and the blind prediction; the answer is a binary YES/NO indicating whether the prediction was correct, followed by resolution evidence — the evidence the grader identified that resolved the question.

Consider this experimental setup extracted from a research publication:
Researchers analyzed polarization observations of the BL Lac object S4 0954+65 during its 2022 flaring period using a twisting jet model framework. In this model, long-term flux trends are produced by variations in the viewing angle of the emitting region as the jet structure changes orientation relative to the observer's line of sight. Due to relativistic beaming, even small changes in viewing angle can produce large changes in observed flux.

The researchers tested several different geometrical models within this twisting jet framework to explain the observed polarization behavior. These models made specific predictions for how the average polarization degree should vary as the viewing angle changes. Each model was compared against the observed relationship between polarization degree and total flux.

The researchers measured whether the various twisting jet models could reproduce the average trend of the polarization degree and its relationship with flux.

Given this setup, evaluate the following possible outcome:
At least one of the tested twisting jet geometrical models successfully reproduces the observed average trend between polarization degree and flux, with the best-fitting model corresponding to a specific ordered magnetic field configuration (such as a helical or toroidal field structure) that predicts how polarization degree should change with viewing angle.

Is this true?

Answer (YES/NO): YES